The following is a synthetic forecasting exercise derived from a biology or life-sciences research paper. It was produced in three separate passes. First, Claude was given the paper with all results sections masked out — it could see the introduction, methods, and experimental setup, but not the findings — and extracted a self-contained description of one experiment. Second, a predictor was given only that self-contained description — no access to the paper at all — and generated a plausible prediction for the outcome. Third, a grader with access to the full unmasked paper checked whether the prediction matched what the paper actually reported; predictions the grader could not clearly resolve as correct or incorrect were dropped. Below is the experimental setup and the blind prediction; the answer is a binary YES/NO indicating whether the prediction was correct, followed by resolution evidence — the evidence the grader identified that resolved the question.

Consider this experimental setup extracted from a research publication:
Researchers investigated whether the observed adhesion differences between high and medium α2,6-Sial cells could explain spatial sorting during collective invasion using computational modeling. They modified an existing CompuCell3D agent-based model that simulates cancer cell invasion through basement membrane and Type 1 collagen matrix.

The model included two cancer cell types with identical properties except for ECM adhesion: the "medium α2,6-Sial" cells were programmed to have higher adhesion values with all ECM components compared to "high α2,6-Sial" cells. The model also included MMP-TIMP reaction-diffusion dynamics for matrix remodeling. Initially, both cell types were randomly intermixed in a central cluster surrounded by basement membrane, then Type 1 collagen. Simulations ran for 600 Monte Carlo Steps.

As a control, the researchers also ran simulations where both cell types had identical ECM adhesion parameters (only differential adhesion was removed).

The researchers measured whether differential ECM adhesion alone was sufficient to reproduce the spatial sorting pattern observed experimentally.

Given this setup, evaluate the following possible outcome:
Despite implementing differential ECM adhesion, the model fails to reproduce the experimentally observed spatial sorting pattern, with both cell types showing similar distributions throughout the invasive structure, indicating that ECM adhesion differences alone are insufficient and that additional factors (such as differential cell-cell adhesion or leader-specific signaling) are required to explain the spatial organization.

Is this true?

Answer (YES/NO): NO